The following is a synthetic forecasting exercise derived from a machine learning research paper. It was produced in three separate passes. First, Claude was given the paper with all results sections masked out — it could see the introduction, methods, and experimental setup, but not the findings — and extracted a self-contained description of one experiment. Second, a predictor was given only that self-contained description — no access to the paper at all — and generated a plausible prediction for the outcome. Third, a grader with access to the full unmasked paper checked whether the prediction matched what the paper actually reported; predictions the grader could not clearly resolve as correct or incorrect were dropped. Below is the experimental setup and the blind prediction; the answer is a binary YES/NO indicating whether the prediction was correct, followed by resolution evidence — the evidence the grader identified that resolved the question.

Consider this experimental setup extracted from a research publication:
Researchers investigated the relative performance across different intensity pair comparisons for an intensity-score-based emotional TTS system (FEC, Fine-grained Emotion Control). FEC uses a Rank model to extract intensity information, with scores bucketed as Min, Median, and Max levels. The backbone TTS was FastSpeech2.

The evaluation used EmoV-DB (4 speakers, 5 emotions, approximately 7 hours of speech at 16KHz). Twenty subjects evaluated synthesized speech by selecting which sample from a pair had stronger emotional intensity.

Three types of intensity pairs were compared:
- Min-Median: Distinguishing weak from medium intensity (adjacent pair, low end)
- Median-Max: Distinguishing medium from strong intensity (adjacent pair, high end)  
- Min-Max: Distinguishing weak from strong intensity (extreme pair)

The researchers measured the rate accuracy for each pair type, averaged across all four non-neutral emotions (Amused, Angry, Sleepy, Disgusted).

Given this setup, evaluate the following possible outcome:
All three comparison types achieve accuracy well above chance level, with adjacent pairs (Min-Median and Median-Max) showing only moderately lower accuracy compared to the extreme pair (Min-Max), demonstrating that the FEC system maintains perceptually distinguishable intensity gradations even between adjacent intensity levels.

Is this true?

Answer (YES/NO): NO